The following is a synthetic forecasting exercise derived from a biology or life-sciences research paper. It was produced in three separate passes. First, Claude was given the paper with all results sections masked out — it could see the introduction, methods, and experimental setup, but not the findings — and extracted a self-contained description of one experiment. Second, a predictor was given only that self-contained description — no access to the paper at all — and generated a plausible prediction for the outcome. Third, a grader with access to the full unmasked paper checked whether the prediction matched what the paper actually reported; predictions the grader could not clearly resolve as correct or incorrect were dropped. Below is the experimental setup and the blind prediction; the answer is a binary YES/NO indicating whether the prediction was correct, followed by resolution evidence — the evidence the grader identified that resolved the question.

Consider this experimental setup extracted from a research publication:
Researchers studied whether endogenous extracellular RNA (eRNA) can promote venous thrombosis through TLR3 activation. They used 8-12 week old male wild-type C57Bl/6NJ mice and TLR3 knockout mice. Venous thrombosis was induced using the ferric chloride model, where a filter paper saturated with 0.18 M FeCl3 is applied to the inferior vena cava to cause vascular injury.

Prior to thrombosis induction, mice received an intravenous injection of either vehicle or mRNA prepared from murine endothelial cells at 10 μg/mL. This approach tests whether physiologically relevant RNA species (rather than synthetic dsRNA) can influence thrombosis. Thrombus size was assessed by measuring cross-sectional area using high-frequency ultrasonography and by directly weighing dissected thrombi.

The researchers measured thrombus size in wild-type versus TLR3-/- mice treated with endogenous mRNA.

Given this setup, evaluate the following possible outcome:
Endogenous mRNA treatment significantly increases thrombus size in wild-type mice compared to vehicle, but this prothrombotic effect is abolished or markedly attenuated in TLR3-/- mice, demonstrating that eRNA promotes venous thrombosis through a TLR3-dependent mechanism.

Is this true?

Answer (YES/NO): YES